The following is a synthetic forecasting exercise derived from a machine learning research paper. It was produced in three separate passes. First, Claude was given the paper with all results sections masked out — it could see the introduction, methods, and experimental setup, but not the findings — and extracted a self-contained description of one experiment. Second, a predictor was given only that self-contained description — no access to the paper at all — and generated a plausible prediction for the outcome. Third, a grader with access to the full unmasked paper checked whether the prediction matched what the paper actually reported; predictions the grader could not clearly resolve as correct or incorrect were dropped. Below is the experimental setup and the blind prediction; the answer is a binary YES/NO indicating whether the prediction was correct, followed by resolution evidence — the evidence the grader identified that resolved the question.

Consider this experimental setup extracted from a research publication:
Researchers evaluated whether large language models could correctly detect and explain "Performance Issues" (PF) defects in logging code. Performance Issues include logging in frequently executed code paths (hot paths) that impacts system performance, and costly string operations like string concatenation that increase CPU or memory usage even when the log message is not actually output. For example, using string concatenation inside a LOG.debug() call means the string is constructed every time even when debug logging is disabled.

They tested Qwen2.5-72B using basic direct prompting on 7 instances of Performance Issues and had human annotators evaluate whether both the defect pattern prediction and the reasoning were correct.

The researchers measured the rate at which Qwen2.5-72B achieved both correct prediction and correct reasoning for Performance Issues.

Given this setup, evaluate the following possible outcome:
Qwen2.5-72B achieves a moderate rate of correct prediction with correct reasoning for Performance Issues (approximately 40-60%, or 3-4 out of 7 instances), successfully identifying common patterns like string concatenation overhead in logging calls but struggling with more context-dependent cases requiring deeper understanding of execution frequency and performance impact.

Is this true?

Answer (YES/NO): NO